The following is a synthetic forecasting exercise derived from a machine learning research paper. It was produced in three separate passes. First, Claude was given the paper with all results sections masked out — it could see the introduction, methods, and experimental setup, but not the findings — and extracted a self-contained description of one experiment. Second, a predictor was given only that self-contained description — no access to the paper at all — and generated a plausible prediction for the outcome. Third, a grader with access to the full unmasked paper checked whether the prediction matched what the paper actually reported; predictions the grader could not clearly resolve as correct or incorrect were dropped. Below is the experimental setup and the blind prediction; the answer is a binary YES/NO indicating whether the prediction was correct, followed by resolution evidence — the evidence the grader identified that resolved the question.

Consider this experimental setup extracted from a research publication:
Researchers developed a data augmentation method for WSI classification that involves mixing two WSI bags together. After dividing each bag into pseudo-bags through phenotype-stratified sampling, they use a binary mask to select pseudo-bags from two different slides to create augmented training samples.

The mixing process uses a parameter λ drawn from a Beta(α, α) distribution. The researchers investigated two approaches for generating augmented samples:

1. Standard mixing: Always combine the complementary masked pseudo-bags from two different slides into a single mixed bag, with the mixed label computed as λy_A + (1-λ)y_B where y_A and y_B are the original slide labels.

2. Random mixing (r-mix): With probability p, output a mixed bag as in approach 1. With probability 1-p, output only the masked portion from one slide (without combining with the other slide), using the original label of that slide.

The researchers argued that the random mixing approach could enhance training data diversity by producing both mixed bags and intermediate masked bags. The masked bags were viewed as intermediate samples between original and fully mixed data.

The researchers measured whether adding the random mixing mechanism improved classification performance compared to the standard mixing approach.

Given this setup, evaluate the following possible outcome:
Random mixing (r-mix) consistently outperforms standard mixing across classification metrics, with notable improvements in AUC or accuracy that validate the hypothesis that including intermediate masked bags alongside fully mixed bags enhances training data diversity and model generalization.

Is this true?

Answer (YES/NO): NO